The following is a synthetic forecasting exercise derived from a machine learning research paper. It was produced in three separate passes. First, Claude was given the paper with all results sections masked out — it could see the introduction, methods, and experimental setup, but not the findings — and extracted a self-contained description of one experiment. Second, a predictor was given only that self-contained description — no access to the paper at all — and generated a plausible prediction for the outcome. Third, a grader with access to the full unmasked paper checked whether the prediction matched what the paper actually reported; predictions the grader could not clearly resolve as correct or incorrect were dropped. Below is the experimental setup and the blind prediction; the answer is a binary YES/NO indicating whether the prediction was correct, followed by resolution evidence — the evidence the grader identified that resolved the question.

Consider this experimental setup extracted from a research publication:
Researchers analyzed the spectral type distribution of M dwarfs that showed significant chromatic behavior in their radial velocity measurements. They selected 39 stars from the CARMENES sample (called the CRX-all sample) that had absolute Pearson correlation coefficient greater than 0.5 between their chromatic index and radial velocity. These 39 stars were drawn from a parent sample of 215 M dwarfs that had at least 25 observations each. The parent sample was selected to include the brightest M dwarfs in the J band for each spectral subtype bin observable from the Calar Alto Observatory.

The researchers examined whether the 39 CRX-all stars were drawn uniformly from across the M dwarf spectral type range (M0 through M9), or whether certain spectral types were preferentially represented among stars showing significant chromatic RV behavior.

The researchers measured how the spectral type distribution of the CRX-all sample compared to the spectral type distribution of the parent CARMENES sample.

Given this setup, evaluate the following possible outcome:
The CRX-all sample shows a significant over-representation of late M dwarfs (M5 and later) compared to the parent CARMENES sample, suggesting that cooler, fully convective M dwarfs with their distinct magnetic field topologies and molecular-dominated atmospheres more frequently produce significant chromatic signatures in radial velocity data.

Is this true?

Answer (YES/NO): NO